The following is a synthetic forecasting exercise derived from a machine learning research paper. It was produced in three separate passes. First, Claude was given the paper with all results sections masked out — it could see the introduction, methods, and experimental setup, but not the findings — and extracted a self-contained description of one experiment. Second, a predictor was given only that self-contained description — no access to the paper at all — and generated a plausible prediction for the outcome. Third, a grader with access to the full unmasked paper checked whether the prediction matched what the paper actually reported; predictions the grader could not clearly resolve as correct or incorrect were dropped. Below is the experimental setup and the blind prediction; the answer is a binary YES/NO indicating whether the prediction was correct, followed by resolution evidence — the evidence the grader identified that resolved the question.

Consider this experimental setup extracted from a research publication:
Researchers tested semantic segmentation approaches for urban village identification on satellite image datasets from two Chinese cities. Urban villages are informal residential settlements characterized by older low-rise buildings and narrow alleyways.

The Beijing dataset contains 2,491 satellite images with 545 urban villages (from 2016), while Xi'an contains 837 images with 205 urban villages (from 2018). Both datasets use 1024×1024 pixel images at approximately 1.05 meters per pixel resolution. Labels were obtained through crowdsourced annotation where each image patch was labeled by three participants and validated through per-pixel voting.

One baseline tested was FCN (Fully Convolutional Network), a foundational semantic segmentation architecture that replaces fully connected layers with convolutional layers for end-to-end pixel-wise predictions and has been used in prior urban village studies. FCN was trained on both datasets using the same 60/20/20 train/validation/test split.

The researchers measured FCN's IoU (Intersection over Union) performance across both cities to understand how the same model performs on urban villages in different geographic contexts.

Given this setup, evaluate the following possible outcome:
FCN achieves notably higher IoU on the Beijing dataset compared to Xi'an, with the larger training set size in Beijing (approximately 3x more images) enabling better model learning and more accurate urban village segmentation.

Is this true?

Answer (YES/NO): NO